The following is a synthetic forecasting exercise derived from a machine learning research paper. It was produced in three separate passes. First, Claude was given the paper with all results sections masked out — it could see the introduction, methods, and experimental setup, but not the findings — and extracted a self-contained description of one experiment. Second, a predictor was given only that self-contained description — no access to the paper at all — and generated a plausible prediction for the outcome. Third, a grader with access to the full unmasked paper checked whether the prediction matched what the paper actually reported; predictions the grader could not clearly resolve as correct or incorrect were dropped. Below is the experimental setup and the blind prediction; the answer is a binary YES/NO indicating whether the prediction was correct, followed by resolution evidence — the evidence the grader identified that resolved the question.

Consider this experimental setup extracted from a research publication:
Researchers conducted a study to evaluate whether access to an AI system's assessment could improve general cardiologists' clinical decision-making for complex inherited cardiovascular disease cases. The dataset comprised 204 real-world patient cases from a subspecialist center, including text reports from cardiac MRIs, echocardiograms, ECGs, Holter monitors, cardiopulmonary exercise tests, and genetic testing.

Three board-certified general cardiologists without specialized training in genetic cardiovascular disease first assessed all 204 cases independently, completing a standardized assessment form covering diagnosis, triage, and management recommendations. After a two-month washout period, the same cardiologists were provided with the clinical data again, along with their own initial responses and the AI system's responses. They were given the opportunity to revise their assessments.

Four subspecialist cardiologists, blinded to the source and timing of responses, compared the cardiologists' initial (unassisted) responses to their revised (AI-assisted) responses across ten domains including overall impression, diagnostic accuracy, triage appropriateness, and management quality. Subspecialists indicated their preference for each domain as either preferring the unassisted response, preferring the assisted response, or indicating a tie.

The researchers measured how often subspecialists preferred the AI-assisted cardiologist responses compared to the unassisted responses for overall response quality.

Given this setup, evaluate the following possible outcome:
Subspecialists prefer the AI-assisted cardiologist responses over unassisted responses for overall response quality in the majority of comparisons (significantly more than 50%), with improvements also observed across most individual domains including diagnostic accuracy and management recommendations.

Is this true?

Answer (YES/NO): YES